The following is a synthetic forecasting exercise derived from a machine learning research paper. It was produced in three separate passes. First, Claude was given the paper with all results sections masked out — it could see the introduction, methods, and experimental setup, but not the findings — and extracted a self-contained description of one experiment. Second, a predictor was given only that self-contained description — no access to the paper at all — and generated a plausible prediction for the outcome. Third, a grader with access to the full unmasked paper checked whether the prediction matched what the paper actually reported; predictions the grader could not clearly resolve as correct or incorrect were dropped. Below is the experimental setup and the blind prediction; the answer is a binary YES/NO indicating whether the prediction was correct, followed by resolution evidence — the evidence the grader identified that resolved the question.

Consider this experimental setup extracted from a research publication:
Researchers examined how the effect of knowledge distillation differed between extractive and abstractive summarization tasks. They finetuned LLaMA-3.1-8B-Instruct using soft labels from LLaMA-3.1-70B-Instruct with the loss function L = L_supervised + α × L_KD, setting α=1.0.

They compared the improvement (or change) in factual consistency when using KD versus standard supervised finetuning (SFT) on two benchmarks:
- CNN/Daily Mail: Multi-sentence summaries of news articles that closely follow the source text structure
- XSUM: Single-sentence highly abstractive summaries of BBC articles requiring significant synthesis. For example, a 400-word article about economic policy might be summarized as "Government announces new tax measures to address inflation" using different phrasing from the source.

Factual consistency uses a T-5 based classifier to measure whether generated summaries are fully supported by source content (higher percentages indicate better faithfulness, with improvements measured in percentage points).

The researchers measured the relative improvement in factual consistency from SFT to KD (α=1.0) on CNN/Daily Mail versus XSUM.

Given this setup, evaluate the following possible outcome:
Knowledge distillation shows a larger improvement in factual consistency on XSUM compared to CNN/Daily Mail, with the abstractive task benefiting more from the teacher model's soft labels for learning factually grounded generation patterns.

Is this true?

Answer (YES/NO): YES